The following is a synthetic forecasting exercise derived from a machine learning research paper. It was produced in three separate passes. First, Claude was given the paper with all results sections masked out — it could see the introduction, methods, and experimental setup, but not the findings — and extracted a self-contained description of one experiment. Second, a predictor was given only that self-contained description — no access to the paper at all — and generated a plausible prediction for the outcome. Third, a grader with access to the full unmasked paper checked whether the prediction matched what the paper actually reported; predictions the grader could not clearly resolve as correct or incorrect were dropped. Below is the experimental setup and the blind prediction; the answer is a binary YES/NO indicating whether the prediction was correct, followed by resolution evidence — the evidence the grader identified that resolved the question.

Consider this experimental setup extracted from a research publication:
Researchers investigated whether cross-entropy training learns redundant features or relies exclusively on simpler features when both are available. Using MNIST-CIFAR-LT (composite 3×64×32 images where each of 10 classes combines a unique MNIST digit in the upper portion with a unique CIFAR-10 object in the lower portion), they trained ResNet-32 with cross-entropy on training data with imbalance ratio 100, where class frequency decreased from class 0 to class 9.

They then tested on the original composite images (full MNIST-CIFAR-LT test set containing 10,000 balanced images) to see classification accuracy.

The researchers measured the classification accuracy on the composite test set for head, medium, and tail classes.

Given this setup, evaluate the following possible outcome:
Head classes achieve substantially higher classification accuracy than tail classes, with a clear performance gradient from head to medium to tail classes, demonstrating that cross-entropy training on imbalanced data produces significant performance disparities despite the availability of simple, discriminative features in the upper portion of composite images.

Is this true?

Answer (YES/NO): NO